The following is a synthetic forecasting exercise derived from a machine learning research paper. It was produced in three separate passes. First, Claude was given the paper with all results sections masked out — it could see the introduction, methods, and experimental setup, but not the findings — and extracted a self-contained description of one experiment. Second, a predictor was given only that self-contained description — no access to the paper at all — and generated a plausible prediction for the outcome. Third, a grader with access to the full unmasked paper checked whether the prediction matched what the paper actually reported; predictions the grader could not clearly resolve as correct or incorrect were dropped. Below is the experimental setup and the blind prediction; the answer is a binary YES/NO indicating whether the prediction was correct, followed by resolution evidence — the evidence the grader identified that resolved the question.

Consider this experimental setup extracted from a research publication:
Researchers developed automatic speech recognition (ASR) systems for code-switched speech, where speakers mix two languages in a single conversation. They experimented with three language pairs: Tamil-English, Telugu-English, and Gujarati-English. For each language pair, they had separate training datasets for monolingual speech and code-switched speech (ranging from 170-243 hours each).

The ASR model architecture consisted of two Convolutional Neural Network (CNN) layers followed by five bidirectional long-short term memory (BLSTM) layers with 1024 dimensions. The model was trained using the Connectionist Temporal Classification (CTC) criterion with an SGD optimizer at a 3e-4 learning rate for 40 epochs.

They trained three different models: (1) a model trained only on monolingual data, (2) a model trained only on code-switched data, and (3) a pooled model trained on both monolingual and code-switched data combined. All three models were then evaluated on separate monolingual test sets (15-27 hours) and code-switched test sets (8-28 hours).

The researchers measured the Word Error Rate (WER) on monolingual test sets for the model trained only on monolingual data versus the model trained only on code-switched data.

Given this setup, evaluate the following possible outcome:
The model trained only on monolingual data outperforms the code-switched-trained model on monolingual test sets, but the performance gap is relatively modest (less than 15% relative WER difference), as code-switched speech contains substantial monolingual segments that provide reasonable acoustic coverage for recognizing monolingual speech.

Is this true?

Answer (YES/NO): NO